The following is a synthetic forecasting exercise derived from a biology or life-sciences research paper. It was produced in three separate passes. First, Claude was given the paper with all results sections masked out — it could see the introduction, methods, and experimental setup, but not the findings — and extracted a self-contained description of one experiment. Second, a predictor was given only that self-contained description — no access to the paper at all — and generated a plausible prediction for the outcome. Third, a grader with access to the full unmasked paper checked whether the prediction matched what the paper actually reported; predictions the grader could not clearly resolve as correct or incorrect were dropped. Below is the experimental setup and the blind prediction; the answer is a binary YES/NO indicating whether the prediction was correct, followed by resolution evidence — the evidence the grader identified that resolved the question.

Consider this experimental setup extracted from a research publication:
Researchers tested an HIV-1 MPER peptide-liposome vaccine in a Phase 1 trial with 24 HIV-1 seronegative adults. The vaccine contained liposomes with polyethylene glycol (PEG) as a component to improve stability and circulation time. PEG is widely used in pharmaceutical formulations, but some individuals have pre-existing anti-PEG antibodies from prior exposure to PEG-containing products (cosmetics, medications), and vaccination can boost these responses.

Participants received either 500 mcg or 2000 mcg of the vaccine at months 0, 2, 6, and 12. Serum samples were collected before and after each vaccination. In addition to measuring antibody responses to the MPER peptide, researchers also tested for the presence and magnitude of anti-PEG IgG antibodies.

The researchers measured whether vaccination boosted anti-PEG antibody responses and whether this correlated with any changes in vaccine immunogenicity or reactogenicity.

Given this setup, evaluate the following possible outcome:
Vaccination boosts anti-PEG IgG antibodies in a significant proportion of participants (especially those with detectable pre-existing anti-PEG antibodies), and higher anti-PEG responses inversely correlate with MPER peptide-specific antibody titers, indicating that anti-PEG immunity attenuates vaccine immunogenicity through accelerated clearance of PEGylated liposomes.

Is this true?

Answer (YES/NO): NO